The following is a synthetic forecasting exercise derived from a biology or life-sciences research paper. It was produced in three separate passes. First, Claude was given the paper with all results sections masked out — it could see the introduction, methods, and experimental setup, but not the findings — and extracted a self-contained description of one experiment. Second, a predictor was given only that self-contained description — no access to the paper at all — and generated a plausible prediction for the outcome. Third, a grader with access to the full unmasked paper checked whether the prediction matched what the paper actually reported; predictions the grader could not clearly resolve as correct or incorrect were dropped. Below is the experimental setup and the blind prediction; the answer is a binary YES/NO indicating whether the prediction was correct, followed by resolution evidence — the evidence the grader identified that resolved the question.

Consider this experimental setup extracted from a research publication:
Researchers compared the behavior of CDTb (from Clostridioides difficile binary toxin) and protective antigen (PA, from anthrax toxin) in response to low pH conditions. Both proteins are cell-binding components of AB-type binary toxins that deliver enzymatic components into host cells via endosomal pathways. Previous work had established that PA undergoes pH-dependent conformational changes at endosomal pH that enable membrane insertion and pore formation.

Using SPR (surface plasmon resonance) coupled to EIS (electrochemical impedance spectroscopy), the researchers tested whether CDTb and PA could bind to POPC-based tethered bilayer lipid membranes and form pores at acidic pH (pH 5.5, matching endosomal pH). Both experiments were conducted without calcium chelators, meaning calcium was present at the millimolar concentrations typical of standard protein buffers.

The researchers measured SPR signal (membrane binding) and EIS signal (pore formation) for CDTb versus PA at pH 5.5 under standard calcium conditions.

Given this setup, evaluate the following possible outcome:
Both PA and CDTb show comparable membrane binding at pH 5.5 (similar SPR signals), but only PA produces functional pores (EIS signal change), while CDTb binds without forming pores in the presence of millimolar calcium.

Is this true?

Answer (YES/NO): NO